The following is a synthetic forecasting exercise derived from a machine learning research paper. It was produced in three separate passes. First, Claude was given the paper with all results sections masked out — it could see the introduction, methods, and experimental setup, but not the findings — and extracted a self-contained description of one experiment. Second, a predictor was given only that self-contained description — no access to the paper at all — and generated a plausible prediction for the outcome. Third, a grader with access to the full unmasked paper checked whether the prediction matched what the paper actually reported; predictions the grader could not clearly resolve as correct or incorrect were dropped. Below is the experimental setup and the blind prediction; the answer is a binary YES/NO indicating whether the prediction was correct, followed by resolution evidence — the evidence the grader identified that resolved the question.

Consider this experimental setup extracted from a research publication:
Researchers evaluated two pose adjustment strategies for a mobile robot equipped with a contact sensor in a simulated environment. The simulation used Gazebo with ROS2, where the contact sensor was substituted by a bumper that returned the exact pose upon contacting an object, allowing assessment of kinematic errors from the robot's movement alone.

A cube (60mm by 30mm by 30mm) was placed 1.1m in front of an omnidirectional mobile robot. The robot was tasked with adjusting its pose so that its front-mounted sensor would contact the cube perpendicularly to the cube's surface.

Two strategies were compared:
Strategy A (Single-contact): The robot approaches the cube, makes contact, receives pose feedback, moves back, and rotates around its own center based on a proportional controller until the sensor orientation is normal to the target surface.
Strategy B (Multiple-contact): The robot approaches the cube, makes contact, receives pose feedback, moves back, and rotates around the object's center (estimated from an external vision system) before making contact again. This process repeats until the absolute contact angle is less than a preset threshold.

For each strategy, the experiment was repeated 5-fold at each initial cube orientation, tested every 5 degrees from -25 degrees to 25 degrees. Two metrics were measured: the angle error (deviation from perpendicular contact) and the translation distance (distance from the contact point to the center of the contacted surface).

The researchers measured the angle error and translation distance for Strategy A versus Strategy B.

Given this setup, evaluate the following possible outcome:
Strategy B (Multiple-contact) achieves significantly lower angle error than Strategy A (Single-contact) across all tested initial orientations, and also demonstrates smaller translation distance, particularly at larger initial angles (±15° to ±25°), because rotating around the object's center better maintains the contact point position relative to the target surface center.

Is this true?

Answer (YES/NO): NO